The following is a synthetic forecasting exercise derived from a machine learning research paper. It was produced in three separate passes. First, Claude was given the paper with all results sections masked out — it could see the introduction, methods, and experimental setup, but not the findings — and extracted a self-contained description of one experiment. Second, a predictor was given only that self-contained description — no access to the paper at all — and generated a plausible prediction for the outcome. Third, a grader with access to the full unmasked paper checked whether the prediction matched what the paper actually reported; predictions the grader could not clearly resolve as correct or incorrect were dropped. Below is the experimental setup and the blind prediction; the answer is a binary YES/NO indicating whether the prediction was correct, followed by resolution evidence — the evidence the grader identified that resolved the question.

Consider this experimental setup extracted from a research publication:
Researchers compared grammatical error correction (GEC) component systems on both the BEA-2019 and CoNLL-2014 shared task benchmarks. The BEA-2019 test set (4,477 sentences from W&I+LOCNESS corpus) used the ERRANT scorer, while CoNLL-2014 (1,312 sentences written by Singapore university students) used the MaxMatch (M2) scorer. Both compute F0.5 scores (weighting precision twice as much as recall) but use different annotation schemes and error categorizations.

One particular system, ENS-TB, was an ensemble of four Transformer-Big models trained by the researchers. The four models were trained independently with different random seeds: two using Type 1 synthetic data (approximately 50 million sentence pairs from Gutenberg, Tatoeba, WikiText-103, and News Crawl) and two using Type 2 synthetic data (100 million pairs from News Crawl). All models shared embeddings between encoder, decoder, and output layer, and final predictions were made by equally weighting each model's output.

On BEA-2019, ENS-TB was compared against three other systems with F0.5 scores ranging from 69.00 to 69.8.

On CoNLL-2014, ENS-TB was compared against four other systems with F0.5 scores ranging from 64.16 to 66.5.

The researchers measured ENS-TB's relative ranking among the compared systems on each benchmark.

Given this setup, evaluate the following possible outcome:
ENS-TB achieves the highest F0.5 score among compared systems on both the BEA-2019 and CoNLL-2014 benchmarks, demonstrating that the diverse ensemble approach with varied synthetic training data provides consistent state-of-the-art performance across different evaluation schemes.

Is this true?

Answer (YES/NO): NO